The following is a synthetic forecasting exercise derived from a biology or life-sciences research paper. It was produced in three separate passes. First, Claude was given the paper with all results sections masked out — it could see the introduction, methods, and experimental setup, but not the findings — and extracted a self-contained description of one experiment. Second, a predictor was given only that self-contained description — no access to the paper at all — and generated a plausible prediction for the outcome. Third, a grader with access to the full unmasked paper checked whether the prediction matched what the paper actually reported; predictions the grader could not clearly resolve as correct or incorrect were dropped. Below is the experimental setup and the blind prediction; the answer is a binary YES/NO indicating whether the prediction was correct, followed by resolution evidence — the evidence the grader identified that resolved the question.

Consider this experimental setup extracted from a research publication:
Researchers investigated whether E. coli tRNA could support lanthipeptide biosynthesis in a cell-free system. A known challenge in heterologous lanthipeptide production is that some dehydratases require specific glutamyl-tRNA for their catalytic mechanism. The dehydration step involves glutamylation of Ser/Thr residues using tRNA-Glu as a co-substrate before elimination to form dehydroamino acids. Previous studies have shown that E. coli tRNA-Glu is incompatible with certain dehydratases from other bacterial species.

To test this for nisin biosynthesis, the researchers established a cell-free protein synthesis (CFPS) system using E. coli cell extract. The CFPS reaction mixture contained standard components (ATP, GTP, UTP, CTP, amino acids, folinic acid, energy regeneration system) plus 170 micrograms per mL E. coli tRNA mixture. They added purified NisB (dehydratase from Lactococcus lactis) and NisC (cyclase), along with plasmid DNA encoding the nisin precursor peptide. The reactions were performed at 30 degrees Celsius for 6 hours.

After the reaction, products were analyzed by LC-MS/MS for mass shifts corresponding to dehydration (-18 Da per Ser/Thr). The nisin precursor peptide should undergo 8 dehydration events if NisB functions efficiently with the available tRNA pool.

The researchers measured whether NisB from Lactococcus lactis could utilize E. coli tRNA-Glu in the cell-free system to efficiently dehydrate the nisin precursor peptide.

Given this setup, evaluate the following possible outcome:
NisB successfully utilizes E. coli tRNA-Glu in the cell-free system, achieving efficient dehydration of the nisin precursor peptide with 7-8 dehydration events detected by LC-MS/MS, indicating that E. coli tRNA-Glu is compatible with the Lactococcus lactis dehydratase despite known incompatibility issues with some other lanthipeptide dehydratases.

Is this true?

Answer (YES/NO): YES